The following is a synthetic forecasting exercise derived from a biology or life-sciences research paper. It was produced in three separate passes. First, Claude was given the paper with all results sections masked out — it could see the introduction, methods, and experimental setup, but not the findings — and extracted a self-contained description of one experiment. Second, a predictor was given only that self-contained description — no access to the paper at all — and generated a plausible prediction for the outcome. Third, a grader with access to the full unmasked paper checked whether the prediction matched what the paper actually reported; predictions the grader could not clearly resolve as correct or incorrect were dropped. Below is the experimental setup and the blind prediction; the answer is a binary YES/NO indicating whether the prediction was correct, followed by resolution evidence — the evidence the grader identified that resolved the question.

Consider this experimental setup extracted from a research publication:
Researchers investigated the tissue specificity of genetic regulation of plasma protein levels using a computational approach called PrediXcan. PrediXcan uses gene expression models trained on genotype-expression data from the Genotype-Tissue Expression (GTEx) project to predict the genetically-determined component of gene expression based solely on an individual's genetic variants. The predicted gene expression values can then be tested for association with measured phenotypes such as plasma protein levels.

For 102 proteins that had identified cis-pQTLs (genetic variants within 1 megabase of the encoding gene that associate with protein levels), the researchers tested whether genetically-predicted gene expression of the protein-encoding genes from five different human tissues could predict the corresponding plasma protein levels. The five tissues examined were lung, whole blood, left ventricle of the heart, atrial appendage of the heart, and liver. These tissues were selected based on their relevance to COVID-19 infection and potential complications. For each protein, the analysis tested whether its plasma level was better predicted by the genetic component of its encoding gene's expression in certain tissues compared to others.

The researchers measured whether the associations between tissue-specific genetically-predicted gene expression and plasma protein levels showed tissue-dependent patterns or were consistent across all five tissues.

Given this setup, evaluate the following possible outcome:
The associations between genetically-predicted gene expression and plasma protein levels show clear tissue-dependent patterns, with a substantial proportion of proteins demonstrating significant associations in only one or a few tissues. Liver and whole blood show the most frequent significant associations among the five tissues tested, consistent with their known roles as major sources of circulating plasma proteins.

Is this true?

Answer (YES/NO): NO